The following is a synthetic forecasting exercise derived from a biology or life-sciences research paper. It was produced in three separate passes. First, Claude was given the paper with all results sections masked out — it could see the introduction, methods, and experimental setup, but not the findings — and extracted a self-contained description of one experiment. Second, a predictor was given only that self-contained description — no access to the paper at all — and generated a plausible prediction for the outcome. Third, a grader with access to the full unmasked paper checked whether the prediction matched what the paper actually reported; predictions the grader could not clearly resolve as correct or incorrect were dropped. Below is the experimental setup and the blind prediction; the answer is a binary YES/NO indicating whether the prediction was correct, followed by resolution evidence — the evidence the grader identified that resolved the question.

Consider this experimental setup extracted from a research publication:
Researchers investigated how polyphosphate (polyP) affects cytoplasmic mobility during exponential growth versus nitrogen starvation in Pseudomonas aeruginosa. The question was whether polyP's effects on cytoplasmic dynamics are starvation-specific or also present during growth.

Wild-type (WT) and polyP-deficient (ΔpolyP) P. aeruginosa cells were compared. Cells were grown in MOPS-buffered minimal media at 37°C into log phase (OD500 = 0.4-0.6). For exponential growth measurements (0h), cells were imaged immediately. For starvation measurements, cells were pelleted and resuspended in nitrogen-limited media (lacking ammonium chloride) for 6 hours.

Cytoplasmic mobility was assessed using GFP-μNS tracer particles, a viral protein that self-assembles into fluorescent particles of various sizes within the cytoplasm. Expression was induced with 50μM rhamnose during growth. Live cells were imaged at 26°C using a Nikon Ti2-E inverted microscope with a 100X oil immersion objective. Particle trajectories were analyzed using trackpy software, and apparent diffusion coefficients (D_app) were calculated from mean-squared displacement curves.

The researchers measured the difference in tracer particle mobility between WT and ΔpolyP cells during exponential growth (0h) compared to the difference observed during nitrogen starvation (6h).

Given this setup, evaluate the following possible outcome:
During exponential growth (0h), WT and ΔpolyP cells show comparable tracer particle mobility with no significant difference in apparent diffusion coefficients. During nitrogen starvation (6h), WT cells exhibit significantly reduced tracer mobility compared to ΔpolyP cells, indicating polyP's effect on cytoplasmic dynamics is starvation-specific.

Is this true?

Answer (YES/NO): NO